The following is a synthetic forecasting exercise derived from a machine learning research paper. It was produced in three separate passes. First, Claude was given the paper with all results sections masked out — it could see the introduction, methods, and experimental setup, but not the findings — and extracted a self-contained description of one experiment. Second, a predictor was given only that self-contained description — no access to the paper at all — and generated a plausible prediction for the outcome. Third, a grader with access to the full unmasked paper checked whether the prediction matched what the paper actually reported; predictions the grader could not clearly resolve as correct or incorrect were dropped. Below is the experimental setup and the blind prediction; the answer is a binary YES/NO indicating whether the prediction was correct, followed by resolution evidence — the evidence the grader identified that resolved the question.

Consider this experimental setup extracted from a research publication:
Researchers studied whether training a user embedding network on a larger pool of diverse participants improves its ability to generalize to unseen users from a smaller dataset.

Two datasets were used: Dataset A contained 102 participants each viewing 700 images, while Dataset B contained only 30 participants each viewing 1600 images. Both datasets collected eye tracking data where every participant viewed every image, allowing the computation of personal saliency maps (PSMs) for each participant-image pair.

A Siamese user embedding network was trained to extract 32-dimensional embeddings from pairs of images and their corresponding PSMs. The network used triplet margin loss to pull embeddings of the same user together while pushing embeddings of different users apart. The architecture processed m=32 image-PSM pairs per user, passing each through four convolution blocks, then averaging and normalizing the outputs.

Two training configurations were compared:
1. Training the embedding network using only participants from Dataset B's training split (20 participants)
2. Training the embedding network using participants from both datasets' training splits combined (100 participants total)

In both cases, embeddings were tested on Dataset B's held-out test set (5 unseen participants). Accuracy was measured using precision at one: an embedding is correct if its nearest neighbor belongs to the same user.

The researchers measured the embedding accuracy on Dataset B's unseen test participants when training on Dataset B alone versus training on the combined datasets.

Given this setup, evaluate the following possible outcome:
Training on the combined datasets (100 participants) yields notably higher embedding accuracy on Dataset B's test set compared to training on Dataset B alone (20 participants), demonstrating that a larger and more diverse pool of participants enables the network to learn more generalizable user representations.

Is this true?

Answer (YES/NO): YES